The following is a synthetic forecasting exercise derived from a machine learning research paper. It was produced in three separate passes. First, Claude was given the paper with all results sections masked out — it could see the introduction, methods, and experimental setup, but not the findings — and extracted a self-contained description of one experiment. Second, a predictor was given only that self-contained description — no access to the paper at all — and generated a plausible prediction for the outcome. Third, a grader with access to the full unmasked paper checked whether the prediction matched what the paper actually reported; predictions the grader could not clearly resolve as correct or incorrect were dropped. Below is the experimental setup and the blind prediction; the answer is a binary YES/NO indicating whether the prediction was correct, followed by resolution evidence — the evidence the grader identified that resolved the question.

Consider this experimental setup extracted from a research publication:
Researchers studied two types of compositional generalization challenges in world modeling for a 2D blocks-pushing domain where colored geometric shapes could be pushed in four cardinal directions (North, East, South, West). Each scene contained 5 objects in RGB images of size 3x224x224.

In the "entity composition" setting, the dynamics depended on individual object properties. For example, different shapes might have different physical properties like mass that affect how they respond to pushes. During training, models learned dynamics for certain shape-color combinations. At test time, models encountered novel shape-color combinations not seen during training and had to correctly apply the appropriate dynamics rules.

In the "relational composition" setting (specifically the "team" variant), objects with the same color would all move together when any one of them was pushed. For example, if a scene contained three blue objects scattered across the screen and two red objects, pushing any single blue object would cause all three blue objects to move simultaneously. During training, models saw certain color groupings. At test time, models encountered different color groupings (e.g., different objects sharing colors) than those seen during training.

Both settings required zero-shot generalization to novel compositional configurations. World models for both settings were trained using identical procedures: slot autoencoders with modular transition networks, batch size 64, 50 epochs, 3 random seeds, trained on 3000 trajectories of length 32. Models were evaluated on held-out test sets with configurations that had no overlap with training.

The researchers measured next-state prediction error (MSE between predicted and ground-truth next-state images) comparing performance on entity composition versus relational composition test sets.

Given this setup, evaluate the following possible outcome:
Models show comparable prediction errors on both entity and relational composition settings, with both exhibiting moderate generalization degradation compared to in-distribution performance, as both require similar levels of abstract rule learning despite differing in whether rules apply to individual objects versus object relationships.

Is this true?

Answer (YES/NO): NO